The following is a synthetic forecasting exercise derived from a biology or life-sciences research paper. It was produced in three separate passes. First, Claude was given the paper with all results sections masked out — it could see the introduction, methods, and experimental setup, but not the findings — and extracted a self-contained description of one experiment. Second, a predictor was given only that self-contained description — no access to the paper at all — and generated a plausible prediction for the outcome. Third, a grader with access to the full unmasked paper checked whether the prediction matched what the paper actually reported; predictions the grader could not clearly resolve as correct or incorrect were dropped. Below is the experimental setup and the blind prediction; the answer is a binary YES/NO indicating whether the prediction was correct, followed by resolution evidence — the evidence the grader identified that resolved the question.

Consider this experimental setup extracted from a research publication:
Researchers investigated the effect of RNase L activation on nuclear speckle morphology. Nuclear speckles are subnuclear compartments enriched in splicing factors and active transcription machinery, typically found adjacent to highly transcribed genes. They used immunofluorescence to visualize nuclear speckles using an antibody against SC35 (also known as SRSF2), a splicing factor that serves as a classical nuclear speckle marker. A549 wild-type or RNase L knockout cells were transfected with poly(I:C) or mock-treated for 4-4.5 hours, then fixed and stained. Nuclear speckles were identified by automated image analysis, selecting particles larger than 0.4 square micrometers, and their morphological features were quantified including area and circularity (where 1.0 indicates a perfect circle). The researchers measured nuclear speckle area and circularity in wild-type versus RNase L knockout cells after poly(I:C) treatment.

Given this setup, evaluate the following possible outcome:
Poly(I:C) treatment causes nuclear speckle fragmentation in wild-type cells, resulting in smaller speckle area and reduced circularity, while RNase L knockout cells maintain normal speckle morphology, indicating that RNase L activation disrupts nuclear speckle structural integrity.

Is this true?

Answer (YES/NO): NO